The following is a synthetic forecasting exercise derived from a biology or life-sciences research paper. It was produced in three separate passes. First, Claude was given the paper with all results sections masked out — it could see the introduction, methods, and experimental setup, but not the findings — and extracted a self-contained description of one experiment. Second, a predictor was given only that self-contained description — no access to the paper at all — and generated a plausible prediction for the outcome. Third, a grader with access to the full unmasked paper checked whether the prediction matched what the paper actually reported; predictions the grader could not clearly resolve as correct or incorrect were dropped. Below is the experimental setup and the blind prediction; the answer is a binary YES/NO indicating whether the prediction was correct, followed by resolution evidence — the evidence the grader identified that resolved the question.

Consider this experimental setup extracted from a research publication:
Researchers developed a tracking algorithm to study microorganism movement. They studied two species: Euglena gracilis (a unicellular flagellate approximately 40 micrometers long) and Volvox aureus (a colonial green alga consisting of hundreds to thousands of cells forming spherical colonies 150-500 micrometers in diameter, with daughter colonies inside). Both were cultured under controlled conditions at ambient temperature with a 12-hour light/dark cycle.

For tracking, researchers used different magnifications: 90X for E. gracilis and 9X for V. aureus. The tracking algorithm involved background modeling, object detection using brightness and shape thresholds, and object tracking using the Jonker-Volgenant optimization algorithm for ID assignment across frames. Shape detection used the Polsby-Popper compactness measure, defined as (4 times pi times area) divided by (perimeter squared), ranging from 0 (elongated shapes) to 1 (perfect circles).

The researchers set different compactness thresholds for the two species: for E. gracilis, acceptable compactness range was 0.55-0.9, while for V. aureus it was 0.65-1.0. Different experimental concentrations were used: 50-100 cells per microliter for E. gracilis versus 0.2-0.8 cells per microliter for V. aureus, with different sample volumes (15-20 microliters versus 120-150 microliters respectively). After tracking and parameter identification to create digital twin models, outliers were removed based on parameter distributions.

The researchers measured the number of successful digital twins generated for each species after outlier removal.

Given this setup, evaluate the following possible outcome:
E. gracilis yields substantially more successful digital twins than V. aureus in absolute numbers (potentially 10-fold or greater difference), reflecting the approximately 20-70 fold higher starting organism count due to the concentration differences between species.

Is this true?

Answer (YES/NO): NO